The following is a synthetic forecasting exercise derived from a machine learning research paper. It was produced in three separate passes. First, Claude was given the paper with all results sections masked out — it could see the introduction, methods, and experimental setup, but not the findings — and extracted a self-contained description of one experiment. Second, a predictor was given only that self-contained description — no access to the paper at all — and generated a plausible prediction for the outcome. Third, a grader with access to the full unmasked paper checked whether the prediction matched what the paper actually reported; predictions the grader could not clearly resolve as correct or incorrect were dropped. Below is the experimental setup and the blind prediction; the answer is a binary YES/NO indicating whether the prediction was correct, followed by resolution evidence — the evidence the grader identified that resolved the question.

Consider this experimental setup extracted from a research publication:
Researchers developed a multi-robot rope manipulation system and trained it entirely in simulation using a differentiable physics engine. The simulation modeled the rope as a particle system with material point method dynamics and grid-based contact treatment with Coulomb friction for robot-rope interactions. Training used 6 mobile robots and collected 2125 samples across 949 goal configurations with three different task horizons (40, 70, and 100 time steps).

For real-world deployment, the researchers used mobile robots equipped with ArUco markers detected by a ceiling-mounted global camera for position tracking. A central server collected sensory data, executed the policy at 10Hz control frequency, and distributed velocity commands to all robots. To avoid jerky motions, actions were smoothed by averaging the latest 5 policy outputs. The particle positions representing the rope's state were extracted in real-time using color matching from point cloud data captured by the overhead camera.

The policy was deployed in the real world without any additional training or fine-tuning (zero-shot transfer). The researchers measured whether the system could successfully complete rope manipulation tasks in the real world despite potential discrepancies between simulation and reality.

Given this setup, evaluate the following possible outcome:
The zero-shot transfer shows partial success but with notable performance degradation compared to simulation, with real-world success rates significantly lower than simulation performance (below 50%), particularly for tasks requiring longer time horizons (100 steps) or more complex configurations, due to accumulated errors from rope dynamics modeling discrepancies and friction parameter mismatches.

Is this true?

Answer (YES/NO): NO